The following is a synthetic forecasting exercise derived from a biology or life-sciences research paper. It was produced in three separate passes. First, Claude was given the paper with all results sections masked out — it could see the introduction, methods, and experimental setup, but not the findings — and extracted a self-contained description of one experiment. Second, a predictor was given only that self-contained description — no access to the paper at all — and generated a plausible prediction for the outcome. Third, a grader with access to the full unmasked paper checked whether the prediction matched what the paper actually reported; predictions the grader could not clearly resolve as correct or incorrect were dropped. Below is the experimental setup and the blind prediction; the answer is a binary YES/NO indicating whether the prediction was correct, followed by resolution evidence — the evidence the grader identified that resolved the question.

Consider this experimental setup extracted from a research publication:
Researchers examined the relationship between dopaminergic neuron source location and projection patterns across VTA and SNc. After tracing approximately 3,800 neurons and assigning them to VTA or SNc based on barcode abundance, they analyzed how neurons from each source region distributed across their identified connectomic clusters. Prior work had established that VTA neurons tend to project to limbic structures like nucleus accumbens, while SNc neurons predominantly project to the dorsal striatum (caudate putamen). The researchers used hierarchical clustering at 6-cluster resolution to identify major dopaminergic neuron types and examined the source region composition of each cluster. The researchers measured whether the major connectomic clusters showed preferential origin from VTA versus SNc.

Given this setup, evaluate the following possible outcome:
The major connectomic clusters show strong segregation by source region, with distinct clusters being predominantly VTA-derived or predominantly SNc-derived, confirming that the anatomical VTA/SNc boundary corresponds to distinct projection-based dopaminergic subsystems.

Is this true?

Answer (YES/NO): YES